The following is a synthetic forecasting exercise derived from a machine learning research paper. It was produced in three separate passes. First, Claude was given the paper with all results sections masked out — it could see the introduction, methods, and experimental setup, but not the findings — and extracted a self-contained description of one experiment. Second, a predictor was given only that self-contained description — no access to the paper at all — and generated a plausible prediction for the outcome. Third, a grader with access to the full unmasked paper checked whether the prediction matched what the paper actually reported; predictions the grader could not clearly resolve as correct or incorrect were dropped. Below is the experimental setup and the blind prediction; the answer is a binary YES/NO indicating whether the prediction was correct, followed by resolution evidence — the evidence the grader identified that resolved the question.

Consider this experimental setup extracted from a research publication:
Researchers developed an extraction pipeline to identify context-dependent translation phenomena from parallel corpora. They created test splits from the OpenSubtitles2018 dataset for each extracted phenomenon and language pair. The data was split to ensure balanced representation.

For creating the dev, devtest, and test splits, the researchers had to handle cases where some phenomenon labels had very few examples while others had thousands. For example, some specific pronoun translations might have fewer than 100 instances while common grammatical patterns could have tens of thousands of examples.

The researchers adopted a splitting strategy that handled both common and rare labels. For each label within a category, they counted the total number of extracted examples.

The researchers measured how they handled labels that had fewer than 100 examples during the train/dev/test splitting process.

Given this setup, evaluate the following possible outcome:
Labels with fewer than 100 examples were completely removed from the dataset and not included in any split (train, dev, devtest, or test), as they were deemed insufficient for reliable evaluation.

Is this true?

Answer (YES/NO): NO